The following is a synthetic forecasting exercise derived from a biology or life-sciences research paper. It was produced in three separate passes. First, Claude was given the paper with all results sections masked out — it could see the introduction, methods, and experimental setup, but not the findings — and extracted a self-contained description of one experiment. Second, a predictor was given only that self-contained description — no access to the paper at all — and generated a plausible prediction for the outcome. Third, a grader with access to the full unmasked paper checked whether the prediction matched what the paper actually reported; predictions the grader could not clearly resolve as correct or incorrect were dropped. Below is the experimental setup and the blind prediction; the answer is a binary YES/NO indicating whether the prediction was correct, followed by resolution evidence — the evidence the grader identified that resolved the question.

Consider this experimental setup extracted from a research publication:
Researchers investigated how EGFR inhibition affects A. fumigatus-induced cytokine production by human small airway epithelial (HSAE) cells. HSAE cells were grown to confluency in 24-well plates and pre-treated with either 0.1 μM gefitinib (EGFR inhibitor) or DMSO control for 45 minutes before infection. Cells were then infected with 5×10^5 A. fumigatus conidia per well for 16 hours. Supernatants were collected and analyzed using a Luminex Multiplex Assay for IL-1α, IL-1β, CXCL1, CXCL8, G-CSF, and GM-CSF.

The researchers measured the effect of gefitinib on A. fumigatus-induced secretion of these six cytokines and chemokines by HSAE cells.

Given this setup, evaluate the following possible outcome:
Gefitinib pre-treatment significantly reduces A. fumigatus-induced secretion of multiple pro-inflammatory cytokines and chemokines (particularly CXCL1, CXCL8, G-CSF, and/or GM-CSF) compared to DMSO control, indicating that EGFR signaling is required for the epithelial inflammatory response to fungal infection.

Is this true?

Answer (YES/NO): YES